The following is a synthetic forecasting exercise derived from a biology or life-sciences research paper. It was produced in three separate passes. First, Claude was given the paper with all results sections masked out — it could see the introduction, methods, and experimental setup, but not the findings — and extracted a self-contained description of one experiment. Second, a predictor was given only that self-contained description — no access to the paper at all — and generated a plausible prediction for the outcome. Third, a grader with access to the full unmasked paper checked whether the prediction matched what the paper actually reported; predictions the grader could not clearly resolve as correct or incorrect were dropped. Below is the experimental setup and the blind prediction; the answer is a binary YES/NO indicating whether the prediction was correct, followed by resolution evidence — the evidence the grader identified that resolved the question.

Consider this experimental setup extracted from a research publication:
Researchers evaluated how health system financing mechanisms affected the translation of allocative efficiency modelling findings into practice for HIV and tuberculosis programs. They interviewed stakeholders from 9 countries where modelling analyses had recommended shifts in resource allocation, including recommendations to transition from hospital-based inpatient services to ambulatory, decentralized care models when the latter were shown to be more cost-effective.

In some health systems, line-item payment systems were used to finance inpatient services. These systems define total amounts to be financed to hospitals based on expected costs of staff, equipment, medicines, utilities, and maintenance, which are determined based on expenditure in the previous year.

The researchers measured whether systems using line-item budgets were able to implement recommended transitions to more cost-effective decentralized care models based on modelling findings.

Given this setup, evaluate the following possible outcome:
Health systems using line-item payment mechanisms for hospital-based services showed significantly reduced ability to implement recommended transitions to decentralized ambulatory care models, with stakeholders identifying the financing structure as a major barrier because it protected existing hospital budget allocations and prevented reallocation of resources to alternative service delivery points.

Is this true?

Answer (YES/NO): YES